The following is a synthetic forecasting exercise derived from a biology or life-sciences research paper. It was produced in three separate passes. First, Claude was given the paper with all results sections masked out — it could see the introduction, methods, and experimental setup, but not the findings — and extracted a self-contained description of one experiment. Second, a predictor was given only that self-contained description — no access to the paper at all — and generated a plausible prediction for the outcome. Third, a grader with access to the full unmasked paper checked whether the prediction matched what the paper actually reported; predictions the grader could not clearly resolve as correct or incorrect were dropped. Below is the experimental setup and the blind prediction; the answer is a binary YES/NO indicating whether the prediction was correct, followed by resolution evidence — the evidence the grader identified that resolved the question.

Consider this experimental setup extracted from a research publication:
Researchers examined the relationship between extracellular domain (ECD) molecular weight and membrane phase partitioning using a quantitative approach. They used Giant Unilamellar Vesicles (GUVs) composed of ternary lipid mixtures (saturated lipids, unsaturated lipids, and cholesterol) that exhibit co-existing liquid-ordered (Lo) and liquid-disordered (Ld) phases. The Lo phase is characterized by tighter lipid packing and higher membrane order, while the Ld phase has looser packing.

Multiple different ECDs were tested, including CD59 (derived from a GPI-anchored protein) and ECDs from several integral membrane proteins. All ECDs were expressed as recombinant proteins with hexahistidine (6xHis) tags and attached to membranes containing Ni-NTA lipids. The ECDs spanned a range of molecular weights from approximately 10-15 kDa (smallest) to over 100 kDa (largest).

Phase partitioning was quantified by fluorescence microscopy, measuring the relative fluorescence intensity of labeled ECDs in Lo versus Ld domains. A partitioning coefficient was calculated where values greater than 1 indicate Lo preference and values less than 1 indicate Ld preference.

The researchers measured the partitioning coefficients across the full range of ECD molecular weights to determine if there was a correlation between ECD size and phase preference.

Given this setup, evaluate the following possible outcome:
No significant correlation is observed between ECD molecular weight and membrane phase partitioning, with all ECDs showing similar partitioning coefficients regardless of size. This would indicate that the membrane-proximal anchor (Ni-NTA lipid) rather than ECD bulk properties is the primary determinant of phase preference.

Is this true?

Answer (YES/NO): NO